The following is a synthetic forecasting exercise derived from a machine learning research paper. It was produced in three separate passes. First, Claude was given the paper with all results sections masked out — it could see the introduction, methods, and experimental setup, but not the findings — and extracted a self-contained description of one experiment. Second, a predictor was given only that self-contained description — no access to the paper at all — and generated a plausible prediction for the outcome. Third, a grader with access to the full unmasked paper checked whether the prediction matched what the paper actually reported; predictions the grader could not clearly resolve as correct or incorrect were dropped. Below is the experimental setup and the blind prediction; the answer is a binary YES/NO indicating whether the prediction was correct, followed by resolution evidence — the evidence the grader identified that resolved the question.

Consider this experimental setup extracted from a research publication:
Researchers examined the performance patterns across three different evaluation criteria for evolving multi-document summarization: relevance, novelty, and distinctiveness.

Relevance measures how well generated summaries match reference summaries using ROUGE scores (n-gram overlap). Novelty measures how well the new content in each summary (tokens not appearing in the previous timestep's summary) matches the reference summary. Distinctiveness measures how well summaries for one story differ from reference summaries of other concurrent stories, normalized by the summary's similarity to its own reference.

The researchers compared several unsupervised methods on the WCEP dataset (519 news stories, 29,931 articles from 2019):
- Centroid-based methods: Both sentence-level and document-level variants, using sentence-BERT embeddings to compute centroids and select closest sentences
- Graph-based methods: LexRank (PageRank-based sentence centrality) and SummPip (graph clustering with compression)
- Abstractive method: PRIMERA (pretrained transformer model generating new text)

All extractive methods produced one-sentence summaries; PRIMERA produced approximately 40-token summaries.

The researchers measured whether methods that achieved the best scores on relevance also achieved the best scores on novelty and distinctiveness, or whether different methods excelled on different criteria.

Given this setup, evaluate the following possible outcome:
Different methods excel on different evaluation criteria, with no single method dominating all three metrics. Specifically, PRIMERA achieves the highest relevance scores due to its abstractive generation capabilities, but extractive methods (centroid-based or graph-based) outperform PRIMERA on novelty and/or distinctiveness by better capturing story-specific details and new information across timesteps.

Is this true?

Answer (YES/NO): NO